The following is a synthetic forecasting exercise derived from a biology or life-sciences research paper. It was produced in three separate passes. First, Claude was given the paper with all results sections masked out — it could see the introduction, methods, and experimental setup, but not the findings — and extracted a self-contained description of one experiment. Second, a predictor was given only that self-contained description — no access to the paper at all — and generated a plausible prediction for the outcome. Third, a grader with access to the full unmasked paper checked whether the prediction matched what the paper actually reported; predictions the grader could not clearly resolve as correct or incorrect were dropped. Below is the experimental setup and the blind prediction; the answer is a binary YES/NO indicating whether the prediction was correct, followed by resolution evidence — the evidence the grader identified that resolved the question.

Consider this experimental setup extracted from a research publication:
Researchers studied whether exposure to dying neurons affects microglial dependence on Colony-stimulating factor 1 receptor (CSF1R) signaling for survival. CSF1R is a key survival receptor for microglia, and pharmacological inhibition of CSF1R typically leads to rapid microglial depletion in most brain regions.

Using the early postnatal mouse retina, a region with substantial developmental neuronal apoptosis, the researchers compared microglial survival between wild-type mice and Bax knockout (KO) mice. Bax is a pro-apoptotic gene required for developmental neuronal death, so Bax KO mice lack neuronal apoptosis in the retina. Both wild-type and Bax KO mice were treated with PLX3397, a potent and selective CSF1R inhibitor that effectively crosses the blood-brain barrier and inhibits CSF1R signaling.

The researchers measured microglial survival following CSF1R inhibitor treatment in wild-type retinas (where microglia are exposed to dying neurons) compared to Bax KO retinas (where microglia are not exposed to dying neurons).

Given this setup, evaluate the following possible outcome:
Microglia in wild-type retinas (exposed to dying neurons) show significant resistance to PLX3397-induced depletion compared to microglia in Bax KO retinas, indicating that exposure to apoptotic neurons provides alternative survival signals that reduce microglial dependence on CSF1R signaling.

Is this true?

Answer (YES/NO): YES